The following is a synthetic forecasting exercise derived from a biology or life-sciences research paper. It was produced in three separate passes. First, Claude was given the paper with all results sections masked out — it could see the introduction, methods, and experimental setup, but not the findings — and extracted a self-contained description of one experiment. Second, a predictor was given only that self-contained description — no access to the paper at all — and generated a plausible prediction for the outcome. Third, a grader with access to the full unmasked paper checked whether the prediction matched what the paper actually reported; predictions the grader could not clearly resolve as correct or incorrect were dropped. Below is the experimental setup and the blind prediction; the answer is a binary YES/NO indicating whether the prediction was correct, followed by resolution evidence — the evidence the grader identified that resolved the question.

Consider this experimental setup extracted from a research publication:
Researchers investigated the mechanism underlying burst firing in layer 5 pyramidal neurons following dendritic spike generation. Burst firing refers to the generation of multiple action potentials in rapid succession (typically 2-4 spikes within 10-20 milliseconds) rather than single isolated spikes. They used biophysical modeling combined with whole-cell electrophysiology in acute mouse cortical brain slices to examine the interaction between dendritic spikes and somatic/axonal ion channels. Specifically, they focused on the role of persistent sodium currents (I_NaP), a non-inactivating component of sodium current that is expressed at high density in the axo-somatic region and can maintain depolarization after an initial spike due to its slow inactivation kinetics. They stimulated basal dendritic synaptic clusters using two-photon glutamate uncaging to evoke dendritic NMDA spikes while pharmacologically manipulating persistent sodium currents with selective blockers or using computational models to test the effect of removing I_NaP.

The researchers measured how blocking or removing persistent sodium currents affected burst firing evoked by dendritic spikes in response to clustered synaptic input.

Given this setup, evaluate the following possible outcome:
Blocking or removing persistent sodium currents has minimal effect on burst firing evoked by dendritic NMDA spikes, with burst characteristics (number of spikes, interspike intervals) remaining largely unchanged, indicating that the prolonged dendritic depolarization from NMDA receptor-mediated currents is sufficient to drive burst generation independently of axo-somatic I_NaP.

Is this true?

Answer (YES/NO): NO